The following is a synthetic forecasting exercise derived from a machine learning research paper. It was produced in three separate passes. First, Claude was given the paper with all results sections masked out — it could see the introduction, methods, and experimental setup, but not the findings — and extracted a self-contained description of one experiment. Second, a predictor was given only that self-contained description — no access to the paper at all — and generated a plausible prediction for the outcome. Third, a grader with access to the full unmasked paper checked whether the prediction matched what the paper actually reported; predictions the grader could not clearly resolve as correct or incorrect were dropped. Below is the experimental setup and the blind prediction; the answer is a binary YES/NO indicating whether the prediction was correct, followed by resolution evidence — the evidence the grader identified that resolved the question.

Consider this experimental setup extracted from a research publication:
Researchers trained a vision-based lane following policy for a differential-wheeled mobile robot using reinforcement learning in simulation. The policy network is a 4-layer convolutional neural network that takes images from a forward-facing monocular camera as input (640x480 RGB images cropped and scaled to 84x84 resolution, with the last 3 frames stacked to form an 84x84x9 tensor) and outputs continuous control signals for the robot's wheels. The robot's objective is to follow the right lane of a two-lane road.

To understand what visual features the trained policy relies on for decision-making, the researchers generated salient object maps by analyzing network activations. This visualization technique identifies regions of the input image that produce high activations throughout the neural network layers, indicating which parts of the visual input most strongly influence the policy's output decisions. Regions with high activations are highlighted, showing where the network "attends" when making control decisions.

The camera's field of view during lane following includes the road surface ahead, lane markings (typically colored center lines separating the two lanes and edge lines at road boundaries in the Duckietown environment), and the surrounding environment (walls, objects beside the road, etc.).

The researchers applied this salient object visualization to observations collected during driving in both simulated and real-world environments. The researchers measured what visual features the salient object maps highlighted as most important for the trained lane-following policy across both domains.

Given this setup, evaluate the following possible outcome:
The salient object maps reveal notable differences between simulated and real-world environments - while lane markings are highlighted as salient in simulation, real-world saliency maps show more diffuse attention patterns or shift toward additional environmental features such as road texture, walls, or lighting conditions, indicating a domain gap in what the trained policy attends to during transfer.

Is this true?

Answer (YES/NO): NO